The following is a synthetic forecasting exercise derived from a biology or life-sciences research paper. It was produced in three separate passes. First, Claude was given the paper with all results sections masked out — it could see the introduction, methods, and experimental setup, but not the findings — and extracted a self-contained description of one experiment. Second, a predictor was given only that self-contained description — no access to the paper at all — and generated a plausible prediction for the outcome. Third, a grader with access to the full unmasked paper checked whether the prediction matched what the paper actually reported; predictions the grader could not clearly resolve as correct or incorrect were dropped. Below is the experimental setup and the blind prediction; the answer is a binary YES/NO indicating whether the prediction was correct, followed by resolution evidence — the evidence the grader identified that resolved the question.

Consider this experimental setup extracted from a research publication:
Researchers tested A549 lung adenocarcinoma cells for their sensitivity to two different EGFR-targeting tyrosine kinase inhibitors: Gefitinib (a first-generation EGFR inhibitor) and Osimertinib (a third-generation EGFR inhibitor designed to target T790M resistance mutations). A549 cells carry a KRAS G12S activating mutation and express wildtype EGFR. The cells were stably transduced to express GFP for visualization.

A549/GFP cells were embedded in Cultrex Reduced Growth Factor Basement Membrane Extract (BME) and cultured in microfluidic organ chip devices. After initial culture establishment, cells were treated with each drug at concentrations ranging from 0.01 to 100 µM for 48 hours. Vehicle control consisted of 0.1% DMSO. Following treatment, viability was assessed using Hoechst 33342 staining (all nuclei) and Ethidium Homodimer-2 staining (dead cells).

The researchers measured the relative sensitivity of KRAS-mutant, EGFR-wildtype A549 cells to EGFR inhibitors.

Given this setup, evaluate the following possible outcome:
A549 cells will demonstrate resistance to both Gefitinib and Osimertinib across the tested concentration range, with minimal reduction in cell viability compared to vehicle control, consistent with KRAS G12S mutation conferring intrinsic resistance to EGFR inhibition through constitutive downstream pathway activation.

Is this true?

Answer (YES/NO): NO